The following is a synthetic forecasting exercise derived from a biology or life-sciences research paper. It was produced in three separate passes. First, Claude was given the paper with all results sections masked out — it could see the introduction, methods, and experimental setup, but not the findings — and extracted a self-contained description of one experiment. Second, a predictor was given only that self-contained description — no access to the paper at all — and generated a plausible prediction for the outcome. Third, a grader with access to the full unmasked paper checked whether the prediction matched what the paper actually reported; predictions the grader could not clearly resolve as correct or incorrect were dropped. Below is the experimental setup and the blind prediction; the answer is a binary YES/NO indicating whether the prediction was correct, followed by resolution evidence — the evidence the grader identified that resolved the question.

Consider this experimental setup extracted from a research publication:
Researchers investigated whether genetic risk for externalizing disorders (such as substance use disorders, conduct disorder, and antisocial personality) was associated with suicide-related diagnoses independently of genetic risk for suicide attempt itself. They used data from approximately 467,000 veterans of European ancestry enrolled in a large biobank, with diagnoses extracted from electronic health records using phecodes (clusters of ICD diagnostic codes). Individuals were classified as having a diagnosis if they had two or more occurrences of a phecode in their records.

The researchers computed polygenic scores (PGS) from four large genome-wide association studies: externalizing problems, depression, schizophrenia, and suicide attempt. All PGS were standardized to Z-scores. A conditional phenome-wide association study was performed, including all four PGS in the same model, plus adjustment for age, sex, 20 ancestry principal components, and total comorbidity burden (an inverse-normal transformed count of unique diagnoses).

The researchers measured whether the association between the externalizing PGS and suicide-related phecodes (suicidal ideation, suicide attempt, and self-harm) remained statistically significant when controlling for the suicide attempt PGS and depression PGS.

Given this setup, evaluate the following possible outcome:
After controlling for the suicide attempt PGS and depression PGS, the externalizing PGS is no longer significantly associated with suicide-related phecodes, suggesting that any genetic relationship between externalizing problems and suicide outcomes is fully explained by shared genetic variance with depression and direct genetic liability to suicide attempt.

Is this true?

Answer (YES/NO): NO